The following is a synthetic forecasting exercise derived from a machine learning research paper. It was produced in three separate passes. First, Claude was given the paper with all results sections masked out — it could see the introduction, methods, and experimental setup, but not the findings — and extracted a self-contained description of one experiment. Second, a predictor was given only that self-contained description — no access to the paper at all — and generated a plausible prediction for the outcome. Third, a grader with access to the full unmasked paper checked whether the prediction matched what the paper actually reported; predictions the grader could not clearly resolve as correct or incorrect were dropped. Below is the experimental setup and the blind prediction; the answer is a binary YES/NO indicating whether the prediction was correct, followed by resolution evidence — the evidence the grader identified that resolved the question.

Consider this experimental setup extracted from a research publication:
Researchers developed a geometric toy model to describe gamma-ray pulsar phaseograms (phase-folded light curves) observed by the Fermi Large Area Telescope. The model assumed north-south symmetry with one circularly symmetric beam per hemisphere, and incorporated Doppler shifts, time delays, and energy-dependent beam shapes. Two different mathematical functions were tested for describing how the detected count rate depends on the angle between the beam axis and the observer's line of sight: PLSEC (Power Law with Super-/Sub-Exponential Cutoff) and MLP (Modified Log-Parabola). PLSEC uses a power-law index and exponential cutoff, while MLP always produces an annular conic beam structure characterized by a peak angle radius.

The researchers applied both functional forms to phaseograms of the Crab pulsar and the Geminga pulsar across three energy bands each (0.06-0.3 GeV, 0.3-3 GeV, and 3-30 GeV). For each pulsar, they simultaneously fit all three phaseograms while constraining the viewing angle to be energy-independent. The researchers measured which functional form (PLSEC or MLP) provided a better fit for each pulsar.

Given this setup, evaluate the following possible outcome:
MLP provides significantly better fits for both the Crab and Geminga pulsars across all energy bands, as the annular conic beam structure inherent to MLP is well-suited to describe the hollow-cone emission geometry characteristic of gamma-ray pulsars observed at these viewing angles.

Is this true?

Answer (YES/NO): NO